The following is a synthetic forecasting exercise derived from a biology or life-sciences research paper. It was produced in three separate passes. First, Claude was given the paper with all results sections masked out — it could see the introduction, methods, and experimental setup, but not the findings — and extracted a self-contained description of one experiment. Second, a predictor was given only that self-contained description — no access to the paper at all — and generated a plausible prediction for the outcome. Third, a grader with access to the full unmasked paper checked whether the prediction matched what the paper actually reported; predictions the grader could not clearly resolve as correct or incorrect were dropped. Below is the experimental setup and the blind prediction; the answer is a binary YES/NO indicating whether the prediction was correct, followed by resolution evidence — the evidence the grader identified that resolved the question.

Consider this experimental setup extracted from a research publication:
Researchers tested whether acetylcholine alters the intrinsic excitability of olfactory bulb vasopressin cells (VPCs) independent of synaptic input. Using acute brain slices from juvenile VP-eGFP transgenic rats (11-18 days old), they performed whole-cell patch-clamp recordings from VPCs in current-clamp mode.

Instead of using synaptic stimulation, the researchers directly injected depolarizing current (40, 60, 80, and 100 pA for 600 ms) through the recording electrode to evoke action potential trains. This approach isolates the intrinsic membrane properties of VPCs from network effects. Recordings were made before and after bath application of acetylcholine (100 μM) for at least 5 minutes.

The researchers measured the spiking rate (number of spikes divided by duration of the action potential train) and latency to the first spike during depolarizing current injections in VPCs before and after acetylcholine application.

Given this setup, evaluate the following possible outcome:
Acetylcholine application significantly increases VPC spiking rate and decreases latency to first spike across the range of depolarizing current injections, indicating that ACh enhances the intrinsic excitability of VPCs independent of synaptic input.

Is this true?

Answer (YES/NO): NO